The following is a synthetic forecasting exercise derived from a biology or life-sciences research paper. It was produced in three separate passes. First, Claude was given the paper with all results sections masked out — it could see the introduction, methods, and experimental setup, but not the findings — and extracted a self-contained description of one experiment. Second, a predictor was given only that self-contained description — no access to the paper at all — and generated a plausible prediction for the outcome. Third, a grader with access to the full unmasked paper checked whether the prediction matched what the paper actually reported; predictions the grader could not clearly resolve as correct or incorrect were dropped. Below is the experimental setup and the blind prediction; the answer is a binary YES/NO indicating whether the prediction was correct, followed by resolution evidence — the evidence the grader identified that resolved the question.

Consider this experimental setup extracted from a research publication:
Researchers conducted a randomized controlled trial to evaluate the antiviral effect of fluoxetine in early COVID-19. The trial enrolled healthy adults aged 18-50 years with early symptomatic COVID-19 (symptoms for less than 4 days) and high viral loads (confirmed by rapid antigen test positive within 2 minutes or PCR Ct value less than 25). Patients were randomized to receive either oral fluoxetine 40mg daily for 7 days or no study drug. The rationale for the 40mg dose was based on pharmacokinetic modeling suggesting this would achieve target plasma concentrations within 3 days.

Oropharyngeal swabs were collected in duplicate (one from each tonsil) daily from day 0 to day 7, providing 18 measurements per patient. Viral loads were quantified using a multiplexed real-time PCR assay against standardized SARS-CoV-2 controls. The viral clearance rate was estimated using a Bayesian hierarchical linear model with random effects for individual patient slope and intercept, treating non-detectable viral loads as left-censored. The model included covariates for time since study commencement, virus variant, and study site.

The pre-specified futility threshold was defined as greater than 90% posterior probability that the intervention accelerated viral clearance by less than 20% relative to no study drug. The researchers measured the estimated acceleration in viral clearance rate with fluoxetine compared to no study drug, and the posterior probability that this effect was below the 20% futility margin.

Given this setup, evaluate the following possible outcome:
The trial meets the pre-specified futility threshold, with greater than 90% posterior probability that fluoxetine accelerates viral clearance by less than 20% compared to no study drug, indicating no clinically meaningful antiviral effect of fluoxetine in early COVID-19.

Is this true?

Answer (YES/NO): NO